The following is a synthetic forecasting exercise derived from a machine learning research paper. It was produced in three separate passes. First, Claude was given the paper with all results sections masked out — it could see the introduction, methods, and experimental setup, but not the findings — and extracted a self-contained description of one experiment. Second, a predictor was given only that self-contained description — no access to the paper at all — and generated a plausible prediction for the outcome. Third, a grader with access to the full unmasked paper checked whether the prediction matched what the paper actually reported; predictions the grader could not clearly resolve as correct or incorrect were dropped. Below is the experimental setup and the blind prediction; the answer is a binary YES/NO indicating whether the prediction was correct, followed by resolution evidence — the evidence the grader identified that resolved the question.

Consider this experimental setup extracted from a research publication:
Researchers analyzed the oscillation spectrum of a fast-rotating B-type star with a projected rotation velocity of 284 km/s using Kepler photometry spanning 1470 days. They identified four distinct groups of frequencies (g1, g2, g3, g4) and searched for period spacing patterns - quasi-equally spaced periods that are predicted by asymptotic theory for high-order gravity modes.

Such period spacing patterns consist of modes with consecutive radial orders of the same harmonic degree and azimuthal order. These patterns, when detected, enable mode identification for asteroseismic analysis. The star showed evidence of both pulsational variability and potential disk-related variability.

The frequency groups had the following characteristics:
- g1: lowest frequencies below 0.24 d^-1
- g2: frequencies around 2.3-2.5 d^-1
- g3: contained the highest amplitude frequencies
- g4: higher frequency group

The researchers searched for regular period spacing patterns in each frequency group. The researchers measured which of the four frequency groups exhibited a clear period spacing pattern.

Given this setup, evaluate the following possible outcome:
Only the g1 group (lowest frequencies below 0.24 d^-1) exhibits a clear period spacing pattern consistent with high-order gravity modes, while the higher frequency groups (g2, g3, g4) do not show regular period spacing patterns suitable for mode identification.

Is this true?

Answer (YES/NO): NO